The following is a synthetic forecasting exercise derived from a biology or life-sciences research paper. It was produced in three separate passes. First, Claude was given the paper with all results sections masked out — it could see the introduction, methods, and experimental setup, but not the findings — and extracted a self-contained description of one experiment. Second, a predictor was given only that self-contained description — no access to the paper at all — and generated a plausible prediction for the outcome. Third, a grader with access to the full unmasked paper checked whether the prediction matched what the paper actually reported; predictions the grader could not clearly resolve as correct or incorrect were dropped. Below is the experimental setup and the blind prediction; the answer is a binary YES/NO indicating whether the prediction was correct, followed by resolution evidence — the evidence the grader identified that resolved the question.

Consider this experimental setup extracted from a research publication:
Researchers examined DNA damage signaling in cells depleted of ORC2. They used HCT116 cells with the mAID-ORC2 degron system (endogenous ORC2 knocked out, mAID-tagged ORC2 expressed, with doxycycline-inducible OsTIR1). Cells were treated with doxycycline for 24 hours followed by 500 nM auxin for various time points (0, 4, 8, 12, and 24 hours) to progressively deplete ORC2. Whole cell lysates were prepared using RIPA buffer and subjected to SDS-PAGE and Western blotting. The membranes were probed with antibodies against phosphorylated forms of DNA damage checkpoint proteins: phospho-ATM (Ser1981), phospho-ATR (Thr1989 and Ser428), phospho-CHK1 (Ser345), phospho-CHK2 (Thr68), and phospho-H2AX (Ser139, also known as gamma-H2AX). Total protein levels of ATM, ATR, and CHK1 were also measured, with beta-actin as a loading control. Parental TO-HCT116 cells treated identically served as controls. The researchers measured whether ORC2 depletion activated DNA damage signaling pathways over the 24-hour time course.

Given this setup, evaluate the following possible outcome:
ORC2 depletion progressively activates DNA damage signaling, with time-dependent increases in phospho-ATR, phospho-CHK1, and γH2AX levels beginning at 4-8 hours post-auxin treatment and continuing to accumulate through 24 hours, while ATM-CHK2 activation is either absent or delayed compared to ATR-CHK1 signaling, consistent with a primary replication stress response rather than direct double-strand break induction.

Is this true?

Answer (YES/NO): NO